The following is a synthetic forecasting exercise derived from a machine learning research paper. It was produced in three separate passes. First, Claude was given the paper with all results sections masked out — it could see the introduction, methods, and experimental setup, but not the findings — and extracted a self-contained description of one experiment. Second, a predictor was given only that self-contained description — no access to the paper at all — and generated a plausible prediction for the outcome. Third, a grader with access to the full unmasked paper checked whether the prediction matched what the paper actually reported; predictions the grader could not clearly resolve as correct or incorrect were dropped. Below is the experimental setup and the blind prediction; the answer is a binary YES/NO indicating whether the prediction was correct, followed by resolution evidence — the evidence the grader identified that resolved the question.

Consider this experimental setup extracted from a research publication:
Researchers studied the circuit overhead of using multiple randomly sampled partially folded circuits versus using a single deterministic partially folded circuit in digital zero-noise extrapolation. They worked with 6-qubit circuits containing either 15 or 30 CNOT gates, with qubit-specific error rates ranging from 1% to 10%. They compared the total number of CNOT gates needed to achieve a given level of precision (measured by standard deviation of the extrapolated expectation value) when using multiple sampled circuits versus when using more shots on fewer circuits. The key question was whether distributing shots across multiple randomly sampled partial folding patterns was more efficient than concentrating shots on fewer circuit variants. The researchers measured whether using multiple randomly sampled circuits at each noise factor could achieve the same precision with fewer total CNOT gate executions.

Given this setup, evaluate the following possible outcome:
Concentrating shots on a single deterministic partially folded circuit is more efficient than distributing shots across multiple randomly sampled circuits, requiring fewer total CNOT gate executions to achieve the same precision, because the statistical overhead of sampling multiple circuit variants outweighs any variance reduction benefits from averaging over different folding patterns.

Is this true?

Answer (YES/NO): NO